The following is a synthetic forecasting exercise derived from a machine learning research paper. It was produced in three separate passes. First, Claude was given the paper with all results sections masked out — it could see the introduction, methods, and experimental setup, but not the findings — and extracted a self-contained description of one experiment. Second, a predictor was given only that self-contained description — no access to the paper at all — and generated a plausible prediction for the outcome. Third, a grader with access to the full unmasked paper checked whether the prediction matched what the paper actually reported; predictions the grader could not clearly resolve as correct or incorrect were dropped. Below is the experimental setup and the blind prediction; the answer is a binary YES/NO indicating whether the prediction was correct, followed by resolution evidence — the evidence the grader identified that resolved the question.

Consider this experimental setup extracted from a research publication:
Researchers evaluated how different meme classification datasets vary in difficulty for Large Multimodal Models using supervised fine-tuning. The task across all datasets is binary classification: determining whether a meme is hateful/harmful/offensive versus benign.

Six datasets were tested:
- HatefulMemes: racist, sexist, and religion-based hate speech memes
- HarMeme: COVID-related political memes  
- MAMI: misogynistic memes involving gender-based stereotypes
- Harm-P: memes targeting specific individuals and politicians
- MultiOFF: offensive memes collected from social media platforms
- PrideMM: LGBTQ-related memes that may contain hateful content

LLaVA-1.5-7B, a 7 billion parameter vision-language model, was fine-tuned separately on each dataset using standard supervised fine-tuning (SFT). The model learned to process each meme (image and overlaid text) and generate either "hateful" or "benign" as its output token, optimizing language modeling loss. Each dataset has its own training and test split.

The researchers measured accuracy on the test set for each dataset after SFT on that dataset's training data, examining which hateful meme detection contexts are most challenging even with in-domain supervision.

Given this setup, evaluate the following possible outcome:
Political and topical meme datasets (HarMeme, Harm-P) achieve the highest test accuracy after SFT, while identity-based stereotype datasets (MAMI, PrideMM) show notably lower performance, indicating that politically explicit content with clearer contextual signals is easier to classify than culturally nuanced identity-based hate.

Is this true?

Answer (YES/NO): YES